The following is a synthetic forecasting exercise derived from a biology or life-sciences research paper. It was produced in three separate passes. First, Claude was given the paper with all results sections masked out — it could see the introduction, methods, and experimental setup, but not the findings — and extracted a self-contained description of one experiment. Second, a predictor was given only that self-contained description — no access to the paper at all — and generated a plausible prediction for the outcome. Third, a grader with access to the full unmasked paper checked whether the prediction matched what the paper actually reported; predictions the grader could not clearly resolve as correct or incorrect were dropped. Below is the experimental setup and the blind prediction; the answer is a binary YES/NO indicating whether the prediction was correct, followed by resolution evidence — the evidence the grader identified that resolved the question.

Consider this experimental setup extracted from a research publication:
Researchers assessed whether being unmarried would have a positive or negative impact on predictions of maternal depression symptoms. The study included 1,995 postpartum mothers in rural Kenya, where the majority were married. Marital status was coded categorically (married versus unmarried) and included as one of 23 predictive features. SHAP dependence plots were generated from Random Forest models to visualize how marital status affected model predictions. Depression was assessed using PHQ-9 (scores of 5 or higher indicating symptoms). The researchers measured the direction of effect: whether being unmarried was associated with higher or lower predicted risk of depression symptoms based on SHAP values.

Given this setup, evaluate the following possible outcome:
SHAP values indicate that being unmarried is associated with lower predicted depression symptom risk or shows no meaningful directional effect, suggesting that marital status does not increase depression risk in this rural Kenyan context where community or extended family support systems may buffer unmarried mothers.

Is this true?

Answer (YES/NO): NO